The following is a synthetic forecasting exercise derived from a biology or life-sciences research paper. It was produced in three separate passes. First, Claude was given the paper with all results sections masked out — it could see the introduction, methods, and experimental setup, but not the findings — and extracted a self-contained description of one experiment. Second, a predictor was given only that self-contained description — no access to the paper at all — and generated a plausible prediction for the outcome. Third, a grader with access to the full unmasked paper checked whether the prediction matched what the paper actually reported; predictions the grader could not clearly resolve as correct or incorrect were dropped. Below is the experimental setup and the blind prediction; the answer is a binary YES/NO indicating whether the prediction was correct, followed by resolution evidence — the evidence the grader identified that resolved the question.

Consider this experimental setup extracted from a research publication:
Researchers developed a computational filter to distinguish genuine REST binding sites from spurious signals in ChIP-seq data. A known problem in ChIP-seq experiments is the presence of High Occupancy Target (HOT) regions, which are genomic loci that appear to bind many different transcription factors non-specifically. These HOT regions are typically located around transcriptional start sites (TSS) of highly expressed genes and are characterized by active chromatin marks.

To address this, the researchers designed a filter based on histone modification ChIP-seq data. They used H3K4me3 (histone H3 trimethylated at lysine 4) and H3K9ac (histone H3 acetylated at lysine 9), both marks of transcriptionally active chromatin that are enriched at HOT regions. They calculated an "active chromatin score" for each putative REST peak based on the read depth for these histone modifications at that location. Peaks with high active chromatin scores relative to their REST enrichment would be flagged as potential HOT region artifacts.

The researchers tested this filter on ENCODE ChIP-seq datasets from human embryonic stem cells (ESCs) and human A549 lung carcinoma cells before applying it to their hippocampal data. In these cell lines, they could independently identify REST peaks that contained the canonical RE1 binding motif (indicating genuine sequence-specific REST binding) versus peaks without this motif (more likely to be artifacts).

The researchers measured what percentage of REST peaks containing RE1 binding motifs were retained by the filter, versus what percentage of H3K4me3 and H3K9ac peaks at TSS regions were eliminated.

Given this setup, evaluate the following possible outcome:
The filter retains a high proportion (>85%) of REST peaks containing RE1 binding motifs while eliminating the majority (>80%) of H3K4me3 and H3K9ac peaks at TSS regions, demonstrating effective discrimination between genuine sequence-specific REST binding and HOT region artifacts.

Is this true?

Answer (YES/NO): NO